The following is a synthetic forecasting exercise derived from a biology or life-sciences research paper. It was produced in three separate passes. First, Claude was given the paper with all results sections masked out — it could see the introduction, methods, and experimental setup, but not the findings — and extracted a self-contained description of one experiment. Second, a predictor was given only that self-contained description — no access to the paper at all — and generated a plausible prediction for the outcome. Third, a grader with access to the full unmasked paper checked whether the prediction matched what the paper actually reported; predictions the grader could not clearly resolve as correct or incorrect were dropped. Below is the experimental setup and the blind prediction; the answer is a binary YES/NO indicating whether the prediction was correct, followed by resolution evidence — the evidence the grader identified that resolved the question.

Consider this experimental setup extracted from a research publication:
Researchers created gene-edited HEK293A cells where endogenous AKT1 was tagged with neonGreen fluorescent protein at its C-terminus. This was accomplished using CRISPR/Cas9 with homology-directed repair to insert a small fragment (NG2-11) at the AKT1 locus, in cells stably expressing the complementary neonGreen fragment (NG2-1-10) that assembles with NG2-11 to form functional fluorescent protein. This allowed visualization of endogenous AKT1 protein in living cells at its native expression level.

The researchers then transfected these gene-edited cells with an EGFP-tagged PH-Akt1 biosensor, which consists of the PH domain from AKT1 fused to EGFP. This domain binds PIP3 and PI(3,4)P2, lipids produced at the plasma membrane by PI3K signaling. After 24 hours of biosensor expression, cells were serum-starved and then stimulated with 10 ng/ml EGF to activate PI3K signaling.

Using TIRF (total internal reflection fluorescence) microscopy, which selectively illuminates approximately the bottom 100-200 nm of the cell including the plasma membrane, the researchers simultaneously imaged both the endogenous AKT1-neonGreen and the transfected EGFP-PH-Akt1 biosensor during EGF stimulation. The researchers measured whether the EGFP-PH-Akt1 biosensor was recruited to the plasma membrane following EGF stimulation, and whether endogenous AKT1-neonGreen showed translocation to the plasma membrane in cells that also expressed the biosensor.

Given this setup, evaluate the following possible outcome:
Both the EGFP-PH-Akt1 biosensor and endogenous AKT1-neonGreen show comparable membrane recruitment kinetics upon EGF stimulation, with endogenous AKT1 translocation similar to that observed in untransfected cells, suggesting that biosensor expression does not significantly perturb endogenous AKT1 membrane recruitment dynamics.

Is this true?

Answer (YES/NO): NO